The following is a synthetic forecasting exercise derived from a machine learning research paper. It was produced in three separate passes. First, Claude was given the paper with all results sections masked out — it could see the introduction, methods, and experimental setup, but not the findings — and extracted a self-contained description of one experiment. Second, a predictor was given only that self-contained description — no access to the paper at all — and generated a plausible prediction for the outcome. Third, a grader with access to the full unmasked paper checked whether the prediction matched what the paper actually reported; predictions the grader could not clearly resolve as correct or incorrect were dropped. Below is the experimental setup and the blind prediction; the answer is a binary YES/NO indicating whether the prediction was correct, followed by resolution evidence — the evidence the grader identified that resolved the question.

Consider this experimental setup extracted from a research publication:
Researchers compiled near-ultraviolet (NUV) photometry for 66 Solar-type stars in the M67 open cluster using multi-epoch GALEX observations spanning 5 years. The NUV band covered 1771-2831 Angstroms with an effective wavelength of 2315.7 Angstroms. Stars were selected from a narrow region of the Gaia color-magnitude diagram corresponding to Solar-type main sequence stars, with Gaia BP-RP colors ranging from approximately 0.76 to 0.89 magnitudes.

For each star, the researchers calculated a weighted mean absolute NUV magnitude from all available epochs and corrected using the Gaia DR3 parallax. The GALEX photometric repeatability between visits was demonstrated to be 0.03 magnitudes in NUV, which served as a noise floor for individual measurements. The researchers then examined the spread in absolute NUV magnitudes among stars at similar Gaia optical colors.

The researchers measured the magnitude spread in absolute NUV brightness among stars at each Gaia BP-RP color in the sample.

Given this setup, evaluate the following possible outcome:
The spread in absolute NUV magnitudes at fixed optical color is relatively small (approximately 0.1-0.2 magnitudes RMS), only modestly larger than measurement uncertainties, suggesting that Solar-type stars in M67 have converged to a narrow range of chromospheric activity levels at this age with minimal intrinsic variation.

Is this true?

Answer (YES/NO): NO